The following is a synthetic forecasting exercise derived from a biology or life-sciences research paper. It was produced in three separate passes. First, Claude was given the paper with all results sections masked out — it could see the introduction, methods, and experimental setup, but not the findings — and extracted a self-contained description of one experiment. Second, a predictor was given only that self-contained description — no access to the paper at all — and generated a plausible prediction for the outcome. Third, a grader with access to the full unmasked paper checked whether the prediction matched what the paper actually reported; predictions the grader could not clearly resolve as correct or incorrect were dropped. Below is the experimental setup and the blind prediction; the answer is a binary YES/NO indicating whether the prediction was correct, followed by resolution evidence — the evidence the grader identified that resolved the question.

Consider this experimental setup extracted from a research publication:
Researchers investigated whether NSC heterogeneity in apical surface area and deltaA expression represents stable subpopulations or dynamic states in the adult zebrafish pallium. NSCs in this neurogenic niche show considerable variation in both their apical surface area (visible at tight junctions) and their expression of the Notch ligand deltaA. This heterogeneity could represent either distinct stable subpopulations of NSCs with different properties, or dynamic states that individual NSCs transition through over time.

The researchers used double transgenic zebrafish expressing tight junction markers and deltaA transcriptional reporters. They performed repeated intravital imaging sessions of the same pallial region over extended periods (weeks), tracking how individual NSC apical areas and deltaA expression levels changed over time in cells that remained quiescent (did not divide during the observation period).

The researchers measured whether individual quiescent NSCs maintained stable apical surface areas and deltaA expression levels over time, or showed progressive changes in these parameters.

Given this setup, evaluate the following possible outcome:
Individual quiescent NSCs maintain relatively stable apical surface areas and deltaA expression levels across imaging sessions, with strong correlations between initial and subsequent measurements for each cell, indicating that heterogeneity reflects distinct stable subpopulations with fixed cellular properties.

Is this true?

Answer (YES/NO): NO